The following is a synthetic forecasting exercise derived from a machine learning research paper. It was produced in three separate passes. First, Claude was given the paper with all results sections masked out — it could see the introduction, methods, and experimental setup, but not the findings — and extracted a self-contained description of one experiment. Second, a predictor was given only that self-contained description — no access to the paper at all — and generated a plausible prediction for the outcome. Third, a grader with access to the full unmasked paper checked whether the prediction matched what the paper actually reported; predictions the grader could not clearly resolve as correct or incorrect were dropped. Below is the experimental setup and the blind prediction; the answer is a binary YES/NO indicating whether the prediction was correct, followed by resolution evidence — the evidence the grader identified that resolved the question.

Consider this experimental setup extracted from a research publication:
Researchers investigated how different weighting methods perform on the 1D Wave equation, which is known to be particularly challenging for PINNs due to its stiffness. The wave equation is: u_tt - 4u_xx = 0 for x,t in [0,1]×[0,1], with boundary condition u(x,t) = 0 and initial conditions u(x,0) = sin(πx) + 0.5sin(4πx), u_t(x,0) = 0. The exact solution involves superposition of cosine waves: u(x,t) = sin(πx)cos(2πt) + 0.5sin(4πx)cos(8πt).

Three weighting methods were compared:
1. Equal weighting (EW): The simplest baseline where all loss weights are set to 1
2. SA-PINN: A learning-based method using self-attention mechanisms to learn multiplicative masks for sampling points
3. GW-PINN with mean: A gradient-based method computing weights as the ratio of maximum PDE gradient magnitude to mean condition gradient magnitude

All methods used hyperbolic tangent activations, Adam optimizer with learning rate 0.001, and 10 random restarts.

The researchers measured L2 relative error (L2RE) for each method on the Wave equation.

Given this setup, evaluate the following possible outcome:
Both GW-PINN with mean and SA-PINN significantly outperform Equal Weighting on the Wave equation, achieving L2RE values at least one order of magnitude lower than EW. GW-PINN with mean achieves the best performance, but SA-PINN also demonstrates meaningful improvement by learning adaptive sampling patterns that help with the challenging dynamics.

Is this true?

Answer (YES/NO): NO